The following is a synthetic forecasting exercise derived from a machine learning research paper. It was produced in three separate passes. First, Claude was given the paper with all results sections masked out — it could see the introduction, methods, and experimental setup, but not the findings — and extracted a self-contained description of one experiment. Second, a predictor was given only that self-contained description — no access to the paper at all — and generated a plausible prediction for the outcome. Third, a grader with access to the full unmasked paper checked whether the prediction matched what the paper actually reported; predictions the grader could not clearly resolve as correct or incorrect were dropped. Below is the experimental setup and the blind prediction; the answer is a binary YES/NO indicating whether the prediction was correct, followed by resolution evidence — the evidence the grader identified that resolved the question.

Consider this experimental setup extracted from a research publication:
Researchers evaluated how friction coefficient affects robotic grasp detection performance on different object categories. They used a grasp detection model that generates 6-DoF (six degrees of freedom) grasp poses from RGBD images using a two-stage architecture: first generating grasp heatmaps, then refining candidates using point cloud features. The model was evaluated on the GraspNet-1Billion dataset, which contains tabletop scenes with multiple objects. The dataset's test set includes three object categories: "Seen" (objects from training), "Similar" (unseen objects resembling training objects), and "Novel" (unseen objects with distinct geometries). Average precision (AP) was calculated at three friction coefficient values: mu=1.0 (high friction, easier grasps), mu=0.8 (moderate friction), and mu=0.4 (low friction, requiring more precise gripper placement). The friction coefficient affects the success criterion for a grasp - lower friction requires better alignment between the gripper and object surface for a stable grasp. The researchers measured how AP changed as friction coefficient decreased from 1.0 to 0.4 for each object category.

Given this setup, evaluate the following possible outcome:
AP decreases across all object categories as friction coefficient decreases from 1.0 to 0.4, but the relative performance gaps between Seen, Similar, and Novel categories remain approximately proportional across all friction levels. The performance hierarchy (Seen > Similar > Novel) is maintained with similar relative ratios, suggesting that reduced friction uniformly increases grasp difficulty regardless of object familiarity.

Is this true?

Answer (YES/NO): NO